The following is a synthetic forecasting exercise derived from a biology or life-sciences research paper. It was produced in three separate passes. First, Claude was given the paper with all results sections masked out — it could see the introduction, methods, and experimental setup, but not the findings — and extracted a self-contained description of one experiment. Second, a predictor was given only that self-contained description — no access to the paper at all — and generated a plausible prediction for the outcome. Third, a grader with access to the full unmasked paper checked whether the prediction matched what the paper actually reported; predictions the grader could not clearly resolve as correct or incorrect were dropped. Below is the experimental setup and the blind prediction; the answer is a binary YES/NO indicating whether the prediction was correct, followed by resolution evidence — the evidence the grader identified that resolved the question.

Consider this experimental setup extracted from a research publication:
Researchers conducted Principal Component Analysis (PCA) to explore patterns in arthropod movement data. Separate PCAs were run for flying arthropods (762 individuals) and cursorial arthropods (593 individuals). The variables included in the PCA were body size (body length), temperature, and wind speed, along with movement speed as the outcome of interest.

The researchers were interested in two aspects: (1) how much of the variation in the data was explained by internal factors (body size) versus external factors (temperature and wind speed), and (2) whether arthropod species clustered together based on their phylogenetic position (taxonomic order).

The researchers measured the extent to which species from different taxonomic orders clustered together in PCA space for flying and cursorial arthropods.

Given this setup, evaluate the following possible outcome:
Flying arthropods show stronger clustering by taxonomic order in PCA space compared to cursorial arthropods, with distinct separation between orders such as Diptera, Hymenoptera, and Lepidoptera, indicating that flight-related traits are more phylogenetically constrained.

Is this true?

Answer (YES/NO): NO